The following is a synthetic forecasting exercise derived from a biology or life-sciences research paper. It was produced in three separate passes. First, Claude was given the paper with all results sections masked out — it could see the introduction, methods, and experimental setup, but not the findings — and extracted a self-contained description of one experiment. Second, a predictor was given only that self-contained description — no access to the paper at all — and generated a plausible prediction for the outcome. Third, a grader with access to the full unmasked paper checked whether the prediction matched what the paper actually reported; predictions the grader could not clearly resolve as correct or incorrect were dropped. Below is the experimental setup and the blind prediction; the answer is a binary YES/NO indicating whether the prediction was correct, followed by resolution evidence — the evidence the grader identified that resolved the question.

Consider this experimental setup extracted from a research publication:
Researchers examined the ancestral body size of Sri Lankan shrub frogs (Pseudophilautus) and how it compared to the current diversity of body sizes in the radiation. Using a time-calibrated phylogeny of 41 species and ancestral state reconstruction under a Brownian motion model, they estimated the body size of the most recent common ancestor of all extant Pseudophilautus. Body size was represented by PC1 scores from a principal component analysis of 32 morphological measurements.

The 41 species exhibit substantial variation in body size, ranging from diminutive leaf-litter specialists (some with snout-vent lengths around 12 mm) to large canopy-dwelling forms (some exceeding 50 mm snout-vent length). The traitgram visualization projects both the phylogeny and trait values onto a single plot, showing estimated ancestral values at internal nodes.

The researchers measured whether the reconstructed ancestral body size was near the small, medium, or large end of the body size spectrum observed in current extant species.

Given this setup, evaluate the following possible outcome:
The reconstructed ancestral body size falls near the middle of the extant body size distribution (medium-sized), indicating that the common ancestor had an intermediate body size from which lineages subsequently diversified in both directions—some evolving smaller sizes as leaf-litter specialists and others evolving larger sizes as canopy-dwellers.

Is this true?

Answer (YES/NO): YES